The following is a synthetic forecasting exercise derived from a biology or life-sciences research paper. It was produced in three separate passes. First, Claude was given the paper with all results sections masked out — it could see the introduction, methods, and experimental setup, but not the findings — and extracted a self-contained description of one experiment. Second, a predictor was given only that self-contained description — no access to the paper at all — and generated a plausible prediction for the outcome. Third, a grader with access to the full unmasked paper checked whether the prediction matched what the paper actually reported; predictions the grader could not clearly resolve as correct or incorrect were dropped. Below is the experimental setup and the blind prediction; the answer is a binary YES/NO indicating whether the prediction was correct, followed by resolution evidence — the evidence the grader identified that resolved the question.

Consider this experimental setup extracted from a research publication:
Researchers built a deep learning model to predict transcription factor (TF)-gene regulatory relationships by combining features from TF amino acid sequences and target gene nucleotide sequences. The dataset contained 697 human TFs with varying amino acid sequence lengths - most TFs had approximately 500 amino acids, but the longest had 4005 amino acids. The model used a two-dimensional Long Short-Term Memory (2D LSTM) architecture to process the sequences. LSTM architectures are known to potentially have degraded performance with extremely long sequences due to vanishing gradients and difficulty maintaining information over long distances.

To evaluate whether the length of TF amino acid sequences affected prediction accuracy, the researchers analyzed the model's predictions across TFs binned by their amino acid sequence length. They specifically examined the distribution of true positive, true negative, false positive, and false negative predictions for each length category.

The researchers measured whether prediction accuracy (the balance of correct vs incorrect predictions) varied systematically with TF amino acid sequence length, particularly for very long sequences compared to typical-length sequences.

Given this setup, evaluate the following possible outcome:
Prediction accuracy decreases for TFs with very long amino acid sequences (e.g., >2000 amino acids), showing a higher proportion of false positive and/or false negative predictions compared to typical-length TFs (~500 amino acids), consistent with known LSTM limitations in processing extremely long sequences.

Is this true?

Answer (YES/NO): NO